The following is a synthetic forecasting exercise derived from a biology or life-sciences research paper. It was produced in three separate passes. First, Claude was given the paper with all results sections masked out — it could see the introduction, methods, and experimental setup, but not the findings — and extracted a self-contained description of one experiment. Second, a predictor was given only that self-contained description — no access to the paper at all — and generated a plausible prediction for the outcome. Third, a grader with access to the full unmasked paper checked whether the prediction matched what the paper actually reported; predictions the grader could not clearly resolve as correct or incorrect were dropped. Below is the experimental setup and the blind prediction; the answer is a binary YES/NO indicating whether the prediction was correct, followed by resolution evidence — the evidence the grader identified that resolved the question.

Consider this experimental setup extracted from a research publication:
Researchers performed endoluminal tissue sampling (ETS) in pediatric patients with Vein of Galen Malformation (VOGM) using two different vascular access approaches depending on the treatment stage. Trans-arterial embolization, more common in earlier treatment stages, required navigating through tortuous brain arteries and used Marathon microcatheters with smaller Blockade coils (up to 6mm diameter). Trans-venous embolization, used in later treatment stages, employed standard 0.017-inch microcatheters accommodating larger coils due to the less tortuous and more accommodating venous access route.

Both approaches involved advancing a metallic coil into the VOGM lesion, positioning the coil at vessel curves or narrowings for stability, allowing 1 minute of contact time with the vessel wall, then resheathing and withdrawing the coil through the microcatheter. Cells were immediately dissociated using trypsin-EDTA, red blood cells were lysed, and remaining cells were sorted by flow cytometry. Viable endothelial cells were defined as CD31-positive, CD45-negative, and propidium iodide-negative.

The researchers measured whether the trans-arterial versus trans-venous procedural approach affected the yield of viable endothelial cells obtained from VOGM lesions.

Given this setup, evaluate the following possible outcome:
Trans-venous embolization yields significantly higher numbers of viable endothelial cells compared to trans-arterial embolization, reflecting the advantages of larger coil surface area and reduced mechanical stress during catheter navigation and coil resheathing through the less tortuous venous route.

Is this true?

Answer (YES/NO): NO